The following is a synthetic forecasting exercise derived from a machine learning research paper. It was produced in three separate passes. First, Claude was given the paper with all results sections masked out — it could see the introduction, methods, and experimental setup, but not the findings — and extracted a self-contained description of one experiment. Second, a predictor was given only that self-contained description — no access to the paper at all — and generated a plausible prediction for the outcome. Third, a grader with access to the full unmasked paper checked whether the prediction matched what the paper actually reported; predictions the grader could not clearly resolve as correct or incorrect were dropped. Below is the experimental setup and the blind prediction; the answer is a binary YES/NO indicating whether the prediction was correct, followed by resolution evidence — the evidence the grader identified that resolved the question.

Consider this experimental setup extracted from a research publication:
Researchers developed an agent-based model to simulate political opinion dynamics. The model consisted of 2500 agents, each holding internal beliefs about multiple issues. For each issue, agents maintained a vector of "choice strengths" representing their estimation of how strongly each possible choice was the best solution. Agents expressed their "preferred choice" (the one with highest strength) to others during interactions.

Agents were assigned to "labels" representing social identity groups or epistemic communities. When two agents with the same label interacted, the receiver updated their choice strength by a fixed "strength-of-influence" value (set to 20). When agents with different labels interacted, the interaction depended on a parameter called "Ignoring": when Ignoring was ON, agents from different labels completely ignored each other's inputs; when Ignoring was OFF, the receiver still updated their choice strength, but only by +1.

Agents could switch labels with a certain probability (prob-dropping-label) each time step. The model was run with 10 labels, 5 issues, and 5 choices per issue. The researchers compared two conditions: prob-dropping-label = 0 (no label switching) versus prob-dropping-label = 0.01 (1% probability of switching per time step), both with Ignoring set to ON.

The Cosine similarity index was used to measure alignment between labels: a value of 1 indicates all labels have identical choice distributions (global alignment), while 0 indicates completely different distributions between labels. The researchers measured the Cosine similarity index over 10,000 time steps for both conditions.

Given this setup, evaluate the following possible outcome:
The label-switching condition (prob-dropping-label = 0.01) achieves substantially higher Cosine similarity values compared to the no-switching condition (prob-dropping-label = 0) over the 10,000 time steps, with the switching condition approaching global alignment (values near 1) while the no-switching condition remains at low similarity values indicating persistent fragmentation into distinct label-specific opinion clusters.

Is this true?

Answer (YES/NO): YES